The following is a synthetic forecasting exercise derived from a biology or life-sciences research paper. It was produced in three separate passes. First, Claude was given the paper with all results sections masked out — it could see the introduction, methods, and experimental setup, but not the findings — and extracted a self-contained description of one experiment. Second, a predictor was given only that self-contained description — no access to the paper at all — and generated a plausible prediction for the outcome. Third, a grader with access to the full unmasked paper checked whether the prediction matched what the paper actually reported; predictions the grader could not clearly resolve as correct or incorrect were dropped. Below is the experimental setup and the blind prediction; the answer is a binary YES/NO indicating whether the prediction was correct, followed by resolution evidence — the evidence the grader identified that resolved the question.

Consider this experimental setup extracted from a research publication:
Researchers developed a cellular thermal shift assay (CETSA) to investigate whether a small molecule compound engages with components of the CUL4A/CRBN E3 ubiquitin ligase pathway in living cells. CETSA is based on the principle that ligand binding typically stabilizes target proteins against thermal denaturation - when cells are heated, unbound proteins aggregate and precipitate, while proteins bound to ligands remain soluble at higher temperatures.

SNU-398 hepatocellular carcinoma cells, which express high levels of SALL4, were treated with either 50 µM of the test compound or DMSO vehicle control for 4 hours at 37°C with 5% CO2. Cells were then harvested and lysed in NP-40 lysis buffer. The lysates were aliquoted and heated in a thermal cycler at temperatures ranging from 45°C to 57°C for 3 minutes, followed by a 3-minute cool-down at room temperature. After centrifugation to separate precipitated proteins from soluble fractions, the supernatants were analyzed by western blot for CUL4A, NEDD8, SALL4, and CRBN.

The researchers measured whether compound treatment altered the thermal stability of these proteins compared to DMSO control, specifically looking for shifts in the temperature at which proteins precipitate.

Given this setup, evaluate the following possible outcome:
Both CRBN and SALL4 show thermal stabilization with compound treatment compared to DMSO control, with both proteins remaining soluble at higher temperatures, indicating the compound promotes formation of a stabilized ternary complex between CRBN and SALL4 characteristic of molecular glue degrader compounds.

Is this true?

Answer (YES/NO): YES